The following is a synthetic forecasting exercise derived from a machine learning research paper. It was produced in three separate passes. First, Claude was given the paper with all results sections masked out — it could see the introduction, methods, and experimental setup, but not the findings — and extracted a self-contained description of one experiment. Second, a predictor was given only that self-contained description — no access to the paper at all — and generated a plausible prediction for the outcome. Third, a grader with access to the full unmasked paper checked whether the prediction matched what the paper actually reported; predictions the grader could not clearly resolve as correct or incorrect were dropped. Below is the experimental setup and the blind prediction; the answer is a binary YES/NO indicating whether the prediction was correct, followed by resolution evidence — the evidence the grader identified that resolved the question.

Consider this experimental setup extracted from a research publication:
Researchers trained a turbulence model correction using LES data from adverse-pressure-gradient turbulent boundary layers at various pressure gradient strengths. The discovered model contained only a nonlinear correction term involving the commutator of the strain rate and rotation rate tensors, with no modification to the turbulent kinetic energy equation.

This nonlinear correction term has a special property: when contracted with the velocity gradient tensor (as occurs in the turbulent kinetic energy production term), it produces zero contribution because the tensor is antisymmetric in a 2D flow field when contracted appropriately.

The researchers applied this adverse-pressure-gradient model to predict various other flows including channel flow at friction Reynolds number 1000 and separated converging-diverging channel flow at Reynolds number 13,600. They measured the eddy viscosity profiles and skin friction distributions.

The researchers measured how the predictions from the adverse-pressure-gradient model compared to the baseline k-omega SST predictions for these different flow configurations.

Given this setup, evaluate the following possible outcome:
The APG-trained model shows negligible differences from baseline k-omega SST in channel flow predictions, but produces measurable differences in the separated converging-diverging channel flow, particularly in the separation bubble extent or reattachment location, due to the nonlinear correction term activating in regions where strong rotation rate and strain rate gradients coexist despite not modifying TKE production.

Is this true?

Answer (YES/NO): NO